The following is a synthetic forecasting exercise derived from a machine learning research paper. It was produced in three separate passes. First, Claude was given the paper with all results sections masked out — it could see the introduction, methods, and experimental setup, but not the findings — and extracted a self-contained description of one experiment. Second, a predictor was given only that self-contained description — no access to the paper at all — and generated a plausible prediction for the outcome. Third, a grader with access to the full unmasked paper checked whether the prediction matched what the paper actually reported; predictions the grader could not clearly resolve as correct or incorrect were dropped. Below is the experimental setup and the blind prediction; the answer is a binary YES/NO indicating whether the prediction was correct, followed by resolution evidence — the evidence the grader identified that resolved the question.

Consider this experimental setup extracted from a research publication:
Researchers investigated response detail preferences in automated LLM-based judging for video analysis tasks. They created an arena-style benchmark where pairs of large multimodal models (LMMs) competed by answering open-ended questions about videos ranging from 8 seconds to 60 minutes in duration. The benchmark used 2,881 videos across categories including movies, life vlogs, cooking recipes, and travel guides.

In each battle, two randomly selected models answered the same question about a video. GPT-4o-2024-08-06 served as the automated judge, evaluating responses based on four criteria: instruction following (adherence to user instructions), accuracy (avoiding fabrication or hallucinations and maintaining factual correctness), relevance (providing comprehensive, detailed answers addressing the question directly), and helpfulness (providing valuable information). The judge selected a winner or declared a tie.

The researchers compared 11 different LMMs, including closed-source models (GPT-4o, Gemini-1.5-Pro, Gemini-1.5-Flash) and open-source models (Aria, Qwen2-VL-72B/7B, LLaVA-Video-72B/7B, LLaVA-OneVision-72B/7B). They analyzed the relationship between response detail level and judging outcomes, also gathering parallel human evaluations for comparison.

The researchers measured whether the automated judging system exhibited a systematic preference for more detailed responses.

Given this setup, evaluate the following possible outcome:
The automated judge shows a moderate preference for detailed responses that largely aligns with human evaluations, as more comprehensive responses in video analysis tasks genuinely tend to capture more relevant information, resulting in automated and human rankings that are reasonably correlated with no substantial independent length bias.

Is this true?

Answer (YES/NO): YES